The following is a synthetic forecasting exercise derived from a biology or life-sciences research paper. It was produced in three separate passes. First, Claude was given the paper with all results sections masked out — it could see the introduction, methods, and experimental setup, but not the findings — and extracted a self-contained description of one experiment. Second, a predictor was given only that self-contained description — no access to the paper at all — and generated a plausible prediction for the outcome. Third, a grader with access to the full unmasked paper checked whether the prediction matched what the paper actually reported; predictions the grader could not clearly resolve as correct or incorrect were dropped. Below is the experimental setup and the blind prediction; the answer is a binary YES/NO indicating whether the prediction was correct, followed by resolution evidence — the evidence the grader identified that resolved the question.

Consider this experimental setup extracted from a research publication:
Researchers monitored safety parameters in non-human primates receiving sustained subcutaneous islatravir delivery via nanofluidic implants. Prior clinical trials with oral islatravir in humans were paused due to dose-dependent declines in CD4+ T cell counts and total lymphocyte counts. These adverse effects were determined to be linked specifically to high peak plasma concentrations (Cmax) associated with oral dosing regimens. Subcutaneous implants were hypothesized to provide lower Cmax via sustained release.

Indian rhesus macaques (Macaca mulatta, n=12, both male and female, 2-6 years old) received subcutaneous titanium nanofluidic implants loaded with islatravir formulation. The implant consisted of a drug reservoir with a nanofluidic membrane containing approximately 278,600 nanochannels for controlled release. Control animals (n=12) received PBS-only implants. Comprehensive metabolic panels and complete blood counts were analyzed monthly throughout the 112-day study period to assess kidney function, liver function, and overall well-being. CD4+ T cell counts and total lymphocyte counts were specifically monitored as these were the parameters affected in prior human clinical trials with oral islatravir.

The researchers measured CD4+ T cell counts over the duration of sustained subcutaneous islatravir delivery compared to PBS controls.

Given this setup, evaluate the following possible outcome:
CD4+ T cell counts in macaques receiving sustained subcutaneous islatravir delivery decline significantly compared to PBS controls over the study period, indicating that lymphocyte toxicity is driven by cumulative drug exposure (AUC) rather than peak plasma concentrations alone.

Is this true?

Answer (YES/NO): NO